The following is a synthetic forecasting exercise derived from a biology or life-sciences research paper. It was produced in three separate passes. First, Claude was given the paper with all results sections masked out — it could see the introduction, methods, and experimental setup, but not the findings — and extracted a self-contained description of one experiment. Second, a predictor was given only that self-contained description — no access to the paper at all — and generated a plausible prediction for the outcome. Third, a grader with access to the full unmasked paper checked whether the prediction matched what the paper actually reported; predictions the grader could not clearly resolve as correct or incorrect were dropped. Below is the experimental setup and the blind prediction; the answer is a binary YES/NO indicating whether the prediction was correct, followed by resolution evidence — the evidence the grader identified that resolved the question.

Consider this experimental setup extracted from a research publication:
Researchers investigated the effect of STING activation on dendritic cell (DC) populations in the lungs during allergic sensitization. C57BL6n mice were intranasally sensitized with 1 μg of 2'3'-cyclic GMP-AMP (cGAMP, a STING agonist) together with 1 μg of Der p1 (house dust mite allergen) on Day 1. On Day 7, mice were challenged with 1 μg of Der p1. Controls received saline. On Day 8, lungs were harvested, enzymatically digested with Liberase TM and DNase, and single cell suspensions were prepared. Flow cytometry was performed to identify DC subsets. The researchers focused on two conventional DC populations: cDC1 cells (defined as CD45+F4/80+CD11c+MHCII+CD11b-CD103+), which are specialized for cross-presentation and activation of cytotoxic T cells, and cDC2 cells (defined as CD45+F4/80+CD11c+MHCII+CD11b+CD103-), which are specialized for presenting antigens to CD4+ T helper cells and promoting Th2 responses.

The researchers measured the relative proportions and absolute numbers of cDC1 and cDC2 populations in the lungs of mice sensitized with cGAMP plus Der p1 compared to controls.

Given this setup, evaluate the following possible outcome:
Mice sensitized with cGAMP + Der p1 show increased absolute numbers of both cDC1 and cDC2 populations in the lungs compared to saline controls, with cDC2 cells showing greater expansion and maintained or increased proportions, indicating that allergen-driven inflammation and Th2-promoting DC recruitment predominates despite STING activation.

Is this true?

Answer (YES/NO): NO